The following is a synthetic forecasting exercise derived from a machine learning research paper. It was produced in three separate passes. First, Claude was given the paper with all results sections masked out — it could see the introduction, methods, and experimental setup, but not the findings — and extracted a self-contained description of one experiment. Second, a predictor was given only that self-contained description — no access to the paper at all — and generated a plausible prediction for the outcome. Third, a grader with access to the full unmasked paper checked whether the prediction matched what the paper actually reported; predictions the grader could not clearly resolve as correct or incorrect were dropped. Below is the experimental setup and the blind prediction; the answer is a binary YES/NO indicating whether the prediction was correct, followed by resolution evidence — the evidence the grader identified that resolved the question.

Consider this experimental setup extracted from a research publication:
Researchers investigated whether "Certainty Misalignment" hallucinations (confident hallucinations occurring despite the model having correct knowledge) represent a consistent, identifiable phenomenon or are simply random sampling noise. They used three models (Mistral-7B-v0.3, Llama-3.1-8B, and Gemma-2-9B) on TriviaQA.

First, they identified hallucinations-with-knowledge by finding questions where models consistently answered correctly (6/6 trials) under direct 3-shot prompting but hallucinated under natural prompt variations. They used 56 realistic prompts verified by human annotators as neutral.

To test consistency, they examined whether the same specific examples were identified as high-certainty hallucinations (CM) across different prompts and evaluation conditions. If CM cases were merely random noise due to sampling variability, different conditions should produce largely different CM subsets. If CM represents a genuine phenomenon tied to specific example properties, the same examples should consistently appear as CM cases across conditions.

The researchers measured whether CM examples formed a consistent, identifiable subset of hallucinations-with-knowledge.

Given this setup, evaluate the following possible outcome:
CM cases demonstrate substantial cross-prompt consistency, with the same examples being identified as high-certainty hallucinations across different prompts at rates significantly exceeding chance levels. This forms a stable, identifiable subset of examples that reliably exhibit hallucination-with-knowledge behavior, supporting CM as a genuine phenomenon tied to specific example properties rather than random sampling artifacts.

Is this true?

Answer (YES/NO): YES